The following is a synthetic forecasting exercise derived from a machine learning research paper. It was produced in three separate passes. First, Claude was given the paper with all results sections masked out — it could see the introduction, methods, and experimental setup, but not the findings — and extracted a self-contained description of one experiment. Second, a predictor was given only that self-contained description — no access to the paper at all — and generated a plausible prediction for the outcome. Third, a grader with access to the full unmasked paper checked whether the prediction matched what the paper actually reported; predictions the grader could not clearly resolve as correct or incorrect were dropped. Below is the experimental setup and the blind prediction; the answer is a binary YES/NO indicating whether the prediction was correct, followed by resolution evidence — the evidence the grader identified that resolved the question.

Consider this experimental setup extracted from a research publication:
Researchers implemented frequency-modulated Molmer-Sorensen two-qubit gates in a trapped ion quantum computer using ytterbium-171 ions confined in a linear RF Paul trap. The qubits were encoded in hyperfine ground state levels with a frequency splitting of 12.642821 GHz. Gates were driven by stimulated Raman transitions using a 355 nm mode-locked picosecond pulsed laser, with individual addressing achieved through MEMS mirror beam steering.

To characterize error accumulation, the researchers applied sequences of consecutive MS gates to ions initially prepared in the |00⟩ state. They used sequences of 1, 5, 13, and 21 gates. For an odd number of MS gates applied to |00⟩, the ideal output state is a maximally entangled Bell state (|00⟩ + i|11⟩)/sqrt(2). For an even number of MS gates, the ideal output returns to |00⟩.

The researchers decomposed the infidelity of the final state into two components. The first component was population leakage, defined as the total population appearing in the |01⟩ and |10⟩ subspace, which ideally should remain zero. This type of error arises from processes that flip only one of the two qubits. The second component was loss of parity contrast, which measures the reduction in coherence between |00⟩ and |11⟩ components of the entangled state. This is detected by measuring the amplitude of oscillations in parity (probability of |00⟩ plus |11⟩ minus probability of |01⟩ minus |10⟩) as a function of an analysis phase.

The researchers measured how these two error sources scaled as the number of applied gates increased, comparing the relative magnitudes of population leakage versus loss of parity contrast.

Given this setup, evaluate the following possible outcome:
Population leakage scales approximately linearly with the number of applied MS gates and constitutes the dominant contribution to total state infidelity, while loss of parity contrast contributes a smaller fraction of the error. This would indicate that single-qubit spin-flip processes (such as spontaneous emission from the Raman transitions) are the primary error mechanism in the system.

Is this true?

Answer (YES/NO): NO